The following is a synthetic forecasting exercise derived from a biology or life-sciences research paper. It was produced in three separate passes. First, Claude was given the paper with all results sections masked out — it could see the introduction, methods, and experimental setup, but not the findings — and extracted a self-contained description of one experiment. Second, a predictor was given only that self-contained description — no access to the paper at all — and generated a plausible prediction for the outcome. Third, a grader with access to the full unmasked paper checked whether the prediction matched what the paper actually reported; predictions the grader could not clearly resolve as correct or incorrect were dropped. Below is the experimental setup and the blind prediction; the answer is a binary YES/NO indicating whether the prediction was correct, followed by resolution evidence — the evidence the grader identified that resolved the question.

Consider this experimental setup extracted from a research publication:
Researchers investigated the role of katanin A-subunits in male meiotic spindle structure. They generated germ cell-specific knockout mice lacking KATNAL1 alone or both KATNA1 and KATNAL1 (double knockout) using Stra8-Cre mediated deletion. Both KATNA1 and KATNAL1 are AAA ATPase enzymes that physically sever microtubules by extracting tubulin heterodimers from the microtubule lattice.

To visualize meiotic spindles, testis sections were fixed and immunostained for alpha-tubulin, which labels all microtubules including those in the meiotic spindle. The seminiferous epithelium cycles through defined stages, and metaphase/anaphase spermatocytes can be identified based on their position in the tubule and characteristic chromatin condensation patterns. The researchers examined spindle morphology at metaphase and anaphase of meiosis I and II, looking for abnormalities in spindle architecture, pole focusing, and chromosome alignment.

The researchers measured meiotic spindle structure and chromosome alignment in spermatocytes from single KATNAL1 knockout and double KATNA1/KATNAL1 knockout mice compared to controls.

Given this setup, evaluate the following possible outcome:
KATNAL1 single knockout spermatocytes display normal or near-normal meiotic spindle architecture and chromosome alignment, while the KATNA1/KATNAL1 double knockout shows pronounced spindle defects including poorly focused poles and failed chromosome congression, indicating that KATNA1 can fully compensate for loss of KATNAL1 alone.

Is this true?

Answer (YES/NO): NO